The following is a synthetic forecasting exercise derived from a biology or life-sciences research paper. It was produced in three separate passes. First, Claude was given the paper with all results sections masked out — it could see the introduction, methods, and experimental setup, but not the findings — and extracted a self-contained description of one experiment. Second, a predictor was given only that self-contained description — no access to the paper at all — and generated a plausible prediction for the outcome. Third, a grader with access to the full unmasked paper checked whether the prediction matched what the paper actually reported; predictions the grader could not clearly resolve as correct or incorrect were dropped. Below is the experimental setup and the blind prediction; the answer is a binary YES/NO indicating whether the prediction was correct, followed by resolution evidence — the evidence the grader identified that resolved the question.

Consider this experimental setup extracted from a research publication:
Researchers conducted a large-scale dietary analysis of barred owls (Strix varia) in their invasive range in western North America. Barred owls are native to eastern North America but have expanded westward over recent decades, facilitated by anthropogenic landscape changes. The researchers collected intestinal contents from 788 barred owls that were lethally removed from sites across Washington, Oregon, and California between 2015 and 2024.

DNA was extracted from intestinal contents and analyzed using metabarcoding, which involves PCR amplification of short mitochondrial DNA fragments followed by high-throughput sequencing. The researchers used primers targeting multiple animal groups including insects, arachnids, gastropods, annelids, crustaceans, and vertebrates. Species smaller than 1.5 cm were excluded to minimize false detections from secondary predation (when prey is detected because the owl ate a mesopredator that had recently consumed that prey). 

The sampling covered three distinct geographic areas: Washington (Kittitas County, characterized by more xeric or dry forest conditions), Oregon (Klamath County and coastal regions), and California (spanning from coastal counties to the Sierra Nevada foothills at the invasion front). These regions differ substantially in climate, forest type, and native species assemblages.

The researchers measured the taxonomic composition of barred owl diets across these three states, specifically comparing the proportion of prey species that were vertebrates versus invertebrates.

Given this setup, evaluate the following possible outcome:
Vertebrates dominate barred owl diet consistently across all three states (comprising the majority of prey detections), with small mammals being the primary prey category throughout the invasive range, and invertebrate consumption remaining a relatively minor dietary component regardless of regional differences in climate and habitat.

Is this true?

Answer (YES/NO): YES